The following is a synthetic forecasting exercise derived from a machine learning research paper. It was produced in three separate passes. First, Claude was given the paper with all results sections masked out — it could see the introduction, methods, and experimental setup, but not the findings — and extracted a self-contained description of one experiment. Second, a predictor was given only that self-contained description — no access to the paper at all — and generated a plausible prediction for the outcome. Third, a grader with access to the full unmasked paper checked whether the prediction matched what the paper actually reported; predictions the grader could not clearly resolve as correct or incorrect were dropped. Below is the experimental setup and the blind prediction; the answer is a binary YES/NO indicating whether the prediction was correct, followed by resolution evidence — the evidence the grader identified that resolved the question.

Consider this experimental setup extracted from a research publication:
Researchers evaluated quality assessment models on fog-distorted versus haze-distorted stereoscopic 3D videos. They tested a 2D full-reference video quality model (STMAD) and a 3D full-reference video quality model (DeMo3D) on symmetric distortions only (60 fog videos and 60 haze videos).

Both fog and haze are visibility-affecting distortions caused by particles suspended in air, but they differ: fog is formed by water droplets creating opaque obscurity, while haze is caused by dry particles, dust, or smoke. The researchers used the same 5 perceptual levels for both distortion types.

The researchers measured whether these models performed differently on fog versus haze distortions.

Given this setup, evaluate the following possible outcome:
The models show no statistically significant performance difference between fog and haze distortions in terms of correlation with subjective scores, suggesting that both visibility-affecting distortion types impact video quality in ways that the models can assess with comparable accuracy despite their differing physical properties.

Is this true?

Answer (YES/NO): NO